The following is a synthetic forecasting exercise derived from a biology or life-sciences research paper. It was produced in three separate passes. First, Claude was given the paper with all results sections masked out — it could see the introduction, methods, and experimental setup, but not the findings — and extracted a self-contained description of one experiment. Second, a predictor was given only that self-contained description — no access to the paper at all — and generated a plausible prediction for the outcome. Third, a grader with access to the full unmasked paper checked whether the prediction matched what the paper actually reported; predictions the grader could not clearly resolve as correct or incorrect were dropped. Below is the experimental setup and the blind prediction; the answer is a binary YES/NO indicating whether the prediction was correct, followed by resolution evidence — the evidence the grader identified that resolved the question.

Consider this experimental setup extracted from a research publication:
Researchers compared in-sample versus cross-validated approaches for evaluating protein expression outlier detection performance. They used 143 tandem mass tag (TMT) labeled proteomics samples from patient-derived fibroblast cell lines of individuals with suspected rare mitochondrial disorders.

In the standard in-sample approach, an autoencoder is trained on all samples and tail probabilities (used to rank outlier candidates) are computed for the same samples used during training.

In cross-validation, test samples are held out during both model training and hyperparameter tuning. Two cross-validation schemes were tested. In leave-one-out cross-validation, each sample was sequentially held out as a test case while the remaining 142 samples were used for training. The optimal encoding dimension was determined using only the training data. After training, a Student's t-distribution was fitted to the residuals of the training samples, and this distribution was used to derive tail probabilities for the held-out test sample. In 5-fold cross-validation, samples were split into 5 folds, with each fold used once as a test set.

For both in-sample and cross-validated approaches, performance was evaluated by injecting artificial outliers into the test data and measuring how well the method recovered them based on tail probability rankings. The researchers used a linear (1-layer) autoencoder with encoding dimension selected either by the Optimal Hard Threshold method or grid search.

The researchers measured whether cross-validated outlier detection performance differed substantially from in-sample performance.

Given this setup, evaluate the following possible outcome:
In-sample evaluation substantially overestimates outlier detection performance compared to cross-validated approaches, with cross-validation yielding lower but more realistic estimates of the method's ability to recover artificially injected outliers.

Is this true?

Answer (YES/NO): NO